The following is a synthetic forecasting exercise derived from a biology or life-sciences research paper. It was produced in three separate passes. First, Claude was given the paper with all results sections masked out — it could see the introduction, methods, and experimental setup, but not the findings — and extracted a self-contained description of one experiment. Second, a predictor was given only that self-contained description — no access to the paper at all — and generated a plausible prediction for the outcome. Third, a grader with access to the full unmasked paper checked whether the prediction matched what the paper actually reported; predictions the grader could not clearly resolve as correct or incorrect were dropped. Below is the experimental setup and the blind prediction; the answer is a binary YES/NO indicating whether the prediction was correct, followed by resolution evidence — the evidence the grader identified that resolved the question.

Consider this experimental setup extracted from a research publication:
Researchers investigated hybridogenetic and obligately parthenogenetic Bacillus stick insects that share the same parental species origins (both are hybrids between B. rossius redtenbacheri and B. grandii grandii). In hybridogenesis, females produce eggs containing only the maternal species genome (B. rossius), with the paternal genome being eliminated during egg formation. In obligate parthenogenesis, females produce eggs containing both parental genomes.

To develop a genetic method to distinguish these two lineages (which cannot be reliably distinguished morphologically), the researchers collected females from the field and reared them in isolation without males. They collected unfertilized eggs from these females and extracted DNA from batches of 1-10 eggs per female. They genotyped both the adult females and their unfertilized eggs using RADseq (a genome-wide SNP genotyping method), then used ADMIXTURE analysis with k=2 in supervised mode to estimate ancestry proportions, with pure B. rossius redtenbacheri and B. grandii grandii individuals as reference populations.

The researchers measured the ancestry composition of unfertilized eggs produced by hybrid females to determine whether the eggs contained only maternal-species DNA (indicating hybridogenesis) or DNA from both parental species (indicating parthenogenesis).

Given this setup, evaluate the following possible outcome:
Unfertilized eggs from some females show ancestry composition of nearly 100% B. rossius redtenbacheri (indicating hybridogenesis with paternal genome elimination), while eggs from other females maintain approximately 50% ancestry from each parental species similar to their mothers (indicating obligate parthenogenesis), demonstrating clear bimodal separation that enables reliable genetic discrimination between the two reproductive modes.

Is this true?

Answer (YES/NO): YES